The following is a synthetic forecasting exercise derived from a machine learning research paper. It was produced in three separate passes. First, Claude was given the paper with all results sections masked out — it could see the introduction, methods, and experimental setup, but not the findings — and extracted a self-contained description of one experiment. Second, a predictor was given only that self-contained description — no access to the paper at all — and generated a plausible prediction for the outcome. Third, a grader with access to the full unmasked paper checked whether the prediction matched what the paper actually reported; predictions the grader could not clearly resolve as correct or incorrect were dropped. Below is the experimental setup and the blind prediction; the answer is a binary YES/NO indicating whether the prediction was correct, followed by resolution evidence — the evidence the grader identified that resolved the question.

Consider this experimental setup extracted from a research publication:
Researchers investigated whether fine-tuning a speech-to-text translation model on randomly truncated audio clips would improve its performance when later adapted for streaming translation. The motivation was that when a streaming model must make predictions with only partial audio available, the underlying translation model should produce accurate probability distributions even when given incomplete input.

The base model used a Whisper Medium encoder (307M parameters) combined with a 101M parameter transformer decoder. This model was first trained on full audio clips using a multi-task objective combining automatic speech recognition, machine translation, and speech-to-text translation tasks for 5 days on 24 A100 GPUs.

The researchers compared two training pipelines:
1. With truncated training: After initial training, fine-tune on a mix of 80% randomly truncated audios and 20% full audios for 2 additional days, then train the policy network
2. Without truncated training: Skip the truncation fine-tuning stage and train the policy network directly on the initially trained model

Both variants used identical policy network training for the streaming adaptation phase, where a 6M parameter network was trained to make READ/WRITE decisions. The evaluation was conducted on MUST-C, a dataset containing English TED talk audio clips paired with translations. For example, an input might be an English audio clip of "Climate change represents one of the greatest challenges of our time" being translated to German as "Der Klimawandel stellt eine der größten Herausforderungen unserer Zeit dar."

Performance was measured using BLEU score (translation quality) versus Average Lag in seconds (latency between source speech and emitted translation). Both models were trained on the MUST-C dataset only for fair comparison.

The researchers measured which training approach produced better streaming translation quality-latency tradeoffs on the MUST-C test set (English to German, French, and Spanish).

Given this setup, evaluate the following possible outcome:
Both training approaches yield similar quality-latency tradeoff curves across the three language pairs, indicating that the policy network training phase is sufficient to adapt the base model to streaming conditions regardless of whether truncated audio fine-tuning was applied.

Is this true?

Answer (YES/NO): NO